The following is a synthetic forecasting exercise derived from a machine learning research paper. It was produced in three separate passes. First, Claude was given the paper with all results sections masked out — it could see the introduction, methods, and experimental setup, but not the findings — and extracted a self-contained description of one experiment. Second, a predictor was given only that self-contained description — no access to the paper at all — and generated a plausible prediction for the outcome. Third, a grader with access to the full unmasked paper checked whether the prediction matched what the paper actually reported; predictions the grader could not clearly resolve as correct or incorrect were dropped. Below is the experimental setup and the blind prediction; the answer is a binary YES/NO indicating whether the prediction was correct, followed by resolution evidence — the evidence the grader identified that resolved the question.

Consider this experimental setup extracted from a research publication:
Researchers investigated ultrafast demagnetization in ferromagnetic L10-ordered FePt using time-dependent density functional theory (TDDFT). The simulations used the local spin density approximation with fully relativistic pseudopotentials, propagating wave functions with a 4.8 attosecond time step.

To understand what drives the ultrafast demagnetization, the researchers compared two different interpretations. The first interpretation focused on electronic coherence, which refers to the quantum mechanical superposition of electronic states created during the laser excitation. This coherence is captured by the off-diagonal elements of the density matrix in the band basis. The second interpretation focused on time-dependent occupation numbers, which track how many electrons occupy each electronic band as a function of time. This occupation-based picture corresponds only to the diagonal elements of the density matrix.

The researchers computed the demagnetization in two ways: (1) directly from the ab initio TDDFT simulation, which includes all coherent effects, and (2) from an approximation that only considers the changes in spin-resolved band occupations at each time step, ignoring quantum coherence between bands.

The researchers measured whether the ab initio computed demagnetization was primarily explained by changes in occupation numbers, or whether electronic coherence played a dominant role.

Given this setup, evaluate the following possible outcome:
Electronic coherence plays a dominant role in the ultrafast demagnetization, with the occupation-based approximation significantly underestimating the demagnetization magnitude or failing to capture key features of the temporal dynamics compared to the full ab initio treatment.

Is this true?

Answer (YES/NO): YES